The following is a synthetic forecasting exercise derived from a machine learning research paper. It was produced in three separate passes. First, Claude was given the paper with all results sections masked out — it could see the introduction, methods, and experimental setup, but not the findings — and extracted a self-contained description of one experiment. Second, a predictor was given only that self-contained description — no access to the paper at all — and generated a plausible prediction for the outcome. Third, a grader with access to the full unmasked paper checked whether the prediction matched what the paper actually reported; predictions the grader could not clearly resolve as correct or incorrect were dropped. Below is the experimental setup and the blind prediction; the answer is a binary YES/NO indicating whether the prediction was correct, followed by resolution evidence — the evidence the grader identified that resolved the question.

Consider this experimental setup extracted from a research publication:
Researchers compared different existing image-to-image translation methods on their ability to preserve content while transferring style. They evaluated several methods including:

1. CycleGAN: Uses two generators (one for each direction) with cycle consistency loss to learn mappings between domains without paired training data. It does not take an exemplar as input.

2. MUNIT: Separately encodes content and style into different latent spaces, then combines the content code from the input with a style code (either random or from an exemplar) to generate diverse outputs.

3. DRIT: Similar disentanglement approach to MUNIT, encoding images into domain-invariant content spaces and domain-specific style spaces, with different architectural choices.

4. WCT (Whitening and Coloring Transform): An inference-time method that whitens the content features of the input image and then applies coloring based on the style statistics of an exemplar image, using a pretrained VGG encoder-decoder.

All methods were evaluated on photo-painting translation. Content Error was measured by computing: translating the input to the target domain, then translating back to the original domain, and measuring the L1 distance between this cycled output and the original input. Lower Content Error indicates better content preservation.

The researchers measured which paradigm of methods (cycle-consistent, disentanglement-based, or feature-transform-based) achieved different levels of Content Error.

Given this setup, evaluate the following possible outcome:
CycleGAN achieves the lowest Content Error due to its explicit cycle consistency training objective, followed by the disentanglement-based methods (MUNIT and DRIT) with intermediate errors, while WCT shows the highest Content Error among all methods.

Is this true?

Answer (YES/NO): YES